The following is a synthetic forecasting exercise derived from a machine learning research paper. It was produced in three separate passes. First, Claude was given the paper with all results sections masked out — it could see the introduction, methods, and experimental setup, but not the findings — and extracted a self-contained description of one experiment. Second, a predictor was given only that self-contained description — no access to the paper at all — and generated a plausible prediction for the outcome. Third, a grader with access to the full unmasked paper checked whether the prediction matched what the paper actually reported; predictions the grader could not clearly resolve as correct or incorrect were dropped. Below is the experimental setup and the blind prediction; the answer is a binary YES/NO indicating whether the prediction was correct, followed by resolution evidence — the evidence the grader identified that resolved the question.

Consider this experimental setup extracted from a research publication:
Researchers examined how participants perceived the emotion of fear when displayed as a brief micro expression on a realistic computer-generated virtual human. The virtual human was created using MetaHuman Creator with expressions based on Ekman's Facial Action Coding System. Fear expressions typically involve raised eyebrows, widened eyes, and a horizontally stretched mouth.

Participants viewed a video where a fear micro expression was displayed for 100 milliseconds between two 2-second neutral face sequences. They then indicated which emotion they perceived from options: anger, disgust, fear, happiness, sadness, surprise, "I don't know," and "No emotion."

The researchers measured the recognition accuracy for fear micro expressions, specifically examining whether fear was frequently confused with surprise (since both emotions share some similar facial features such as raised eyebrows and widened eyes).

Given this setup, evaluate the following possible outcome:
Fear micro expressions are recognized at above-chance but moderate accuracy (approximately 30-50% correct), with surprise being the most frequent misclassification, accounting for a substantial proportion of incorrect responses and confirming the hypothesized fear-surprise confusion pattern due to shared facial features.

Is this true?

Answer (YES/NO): YES